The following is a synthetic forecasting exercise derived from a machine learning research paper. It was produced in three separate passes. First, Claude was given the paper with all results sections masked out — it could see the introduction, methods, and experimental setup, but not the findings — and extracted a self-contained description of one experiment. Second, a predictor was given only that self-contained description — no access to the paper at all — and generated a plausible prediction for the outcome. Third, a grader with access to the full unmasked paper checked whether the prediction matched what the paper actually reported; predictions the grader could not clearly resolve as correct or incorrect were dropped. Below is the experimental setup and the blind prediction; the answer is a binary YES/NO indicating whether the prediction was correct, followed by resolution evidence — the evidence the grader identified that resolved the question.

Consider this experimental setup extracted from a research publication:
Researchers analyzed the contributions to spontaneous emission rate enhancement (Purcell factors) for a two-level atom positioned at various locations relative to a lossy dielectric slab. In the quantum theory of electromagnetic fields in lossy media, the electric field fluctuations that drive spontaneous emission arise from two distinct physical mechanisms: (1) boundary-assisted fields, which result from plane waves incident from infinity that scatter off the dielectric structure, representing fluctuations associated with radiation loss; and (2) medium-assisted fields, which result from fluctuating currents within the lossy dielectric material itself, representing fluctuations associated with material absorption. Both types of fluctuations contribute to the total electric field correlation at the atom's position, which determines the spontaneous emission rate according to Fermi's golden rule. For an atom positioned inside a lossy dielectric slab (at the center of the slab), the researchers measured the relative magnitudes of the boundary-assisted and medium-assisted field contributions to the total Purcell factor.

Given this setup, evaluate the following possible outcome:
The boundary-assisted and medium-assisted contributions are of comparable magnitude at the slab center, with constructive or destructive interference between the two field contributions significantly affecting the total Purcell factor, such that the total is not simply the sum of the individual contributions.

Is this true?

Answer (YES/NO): NO